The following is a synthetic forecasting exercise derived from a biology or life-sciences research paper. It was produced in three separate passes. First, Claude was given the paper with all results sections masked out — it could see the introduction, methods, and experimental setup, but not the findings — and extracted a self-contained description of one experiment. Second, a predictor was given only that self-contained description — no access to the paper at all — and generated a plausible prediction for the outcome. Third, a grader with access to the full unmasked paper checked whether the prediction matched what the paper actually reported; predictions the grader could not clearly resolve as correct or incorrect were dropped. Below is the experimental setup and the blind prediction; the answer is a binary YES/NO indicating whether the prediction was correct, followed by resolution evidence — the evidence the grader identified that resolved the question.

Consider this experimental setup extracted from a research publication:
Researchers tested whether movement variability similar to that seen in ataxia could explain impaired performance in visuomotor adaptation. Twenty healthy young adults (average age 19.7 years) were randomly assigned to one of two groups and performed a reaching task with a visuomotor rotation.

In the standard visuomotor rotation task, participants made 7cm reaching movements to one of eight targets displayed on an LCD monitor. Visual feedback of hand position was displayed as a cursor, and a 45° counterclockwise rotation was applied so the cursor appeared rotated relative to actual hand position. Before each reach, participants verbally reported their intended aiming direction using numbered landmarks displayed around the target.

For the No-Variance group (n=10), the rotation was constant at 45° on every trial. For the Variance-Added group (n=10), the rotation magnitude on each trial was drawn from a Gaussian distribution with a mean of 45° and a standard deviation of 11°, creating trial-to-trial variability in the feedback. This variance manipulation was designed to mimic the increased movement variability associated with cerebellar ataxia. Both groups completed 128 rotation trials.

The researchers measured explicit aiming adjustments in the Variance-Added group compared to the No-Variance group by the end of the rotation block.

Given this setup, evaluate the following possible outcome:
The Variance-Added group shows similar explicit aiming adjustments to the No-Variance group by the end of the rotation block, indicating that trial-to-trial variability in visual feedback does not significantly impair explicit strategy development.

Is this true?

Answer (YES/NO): YES